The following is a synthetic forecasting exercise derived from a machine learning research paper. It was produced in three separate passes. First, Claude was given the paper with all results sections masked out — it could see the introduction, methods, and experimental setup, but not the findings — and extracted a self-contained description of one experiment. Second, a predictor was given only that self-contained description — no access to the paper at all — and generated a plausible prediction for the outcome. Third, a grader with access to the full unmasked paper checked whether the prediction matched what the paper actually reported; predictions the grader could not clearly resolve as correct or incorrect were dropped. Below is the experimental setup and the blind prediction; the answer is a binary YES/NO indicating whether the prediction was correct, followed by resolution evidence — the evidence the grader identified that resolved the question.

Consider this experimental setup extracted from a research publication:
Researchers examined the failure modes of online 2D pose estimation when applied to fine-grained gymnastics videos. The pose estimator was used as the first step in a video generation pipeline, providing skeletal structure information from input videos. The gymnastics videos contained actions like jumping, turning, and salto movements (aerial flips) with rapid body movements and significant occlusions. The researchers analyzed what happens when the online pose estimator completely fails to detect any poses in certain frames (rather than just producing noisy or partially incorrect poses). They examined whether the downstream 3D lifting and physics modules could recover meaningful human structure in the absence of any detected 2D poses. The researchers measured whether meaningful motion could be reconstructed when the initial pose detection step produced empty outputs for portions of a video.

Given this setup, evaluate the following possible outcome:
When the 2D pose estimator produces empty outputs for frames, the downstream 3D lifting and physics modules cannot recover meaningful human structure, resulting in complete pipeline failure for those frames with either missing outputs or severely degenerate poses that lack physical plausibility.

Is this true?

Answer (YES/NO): NO